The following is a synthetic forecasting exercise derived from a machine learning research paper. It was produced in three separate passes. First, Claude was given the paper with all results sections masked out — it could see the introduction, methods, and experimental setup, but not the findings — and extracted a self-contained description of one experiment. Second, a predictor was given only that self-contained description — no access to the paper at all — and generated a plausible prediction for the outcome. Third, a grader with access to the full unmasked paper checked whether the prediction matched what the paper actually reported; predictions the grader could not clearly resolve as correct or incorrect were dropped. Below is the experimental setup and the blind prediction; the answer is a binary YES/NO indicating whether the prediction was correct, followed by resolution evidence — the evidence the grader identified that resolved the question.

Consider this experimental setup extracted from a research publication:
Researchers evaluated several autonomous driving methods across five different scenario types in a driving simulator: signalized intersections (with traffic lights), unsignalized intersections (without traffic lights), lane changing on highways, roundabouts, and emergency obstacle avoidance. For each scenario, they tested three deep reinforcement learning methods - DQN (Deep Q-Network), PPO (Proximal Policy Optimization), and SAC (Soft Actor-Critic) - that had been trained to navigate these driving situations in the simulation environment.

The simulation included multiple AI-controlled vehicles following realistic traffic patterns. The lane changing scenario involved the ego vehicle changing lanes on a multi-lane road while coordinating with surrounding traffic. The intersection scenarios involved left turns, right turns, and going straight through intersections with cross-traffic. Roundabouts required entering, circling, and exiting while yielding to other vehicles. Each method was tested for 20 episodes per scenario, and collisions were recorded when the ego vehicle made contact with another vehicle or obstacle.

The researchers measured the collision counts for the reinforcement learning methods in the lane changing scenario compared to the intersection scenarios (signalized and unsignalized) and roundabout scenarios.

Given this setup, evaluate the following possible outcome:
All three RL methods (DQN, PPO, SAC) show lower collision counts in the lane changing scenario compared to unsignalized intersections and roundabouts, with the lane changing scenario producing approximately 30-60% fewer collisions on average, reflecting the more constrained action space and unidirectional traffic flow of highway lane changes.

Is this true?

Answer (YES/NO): NO